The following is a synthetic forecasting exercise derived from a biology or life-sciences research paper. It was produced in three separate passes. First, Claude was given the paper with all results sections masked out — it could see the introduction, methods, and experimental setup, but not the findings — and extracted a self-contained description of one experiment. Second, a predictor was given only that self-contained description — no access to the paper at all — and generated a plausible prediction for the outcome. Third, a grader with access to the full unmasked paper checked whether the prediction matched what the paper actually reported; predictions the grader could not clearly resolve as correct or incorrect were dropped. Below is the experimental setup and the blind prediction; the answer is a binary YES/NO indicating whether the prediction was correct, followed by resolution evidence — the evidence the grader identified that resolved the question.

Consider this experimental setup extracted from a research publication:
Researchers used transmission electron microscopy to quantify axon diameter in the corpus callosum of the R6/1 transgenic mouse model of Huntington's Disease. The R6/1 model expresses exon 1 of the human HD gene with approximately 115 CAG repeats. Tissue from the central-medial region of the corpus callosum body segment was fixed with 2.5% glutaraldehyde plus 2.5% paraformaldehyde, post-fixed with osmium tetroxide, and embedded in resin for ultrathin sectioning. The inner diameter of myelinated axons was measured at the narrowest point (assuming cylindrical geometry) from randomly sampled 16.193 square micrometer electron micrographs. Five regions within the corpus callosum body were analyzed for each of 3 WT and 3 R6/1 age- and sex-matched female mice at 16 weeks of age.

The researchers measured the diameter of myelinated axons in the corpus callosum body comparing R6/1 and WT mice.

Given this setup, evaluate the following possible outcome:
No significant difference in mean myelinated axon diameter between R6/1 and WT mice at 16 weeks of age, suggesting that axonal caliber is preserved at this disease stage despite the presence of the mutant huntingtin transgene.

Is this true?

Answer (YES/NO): NO